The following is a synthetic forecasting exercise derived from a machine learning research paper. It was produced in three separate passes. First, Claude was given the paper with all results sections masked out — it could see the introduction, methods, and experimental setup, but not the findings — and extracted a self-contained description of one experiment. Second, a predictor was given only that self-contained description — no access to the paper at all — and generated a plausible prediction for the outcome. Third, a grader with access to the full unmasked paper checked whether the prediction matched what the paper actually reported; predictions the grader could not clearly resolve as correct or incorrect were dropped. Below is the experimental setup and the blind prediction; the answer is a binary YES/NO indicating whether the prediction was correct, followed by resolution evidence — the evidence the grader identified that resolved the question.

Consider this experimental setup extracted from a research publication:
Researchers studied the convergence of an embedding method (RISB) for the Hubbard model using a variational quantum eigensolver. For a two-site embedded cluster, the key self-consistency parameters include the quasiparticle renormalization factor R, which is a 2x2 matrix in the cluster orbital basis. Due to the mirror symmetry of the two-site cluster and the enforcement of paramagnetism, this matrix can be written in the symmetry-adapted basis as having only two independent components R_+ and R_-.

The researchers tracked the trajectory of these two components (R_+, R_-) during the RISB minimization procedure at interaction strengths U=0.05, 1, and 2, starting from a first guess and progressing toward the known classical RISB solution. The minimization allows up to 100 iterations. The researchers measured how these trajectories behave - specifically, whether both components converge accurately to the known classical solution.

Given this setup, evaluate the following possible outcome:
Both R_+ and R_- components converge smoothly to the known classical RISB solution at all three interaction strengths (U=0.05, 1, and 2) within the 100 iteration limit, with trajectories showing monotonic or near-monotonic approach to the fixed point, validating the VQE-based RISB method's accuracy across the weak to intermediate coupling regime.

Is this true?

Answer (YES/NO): NO